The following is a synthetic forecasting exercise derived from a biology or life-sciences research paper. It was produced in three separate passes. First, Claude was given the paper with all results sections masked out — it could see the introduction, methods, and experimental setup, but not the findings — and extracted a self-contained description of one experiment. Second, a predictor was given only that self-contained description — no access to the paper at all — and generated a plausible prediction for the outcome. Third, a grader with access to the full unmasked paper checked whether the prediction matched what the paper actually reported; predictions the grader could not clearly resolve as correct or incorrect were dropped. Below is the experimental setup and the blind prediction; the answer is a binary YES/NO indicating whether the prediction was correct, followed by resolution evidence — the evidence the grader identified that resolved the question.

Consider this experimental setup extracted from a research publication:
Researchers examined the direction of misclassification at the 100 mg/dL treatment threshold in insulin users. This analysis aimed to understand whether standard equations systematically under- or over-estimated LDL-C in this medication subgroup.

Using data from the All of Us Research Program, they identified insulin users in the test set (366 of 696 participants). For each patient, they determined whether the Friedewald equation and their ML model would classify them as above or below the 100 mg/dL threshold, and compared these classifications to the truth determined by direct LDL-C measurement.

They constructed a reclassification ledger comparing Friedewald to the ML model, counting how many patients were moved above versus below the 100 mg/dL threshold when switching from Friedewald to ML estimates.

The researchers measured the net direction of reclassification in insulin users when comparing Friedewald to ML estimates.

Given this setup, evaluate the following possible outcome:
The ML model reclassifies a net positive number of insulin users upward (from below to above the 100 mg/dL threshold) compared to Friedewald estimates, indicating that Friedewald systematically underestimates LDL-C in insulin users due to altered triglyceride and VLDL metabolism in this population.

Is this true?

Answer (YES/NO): YES